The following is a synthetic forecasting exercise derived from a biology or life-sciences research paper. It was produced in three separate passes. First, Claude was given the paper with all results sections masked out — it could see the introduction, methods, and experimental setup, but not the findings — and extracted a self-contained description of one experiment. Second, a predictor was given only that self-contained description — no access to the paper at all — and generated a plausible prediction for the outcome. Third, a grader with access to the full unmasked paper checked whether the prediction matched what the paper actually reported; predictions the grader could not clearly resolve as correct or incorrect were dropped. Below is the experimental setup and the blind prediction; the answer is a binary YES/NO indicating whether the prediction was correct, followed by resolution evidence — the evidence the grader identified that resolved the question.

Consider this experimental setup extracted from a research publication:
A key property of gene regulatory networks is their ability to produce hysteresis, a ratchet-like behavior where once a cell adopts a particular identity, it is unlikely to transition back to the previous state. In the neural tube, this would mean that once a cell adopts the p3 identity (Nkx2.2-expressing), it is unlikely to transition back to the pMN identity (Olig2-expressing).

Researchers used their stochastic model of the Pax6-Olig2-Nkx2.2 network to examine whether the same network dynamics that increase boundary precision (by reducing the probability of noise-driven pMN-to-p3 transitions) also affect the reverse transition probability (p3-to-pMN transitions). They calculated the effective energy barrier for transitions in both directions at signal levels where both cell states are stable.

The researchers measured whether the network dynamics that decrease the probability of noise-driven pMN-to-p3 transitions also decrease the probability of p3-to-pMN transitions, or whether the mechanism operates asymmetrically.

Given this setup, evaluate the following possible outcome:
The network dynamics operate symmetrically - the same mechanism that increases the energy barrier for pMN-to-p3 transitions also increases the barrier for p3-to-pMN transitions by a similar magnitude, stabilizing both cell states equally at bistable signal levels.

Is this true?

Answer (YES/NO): NO